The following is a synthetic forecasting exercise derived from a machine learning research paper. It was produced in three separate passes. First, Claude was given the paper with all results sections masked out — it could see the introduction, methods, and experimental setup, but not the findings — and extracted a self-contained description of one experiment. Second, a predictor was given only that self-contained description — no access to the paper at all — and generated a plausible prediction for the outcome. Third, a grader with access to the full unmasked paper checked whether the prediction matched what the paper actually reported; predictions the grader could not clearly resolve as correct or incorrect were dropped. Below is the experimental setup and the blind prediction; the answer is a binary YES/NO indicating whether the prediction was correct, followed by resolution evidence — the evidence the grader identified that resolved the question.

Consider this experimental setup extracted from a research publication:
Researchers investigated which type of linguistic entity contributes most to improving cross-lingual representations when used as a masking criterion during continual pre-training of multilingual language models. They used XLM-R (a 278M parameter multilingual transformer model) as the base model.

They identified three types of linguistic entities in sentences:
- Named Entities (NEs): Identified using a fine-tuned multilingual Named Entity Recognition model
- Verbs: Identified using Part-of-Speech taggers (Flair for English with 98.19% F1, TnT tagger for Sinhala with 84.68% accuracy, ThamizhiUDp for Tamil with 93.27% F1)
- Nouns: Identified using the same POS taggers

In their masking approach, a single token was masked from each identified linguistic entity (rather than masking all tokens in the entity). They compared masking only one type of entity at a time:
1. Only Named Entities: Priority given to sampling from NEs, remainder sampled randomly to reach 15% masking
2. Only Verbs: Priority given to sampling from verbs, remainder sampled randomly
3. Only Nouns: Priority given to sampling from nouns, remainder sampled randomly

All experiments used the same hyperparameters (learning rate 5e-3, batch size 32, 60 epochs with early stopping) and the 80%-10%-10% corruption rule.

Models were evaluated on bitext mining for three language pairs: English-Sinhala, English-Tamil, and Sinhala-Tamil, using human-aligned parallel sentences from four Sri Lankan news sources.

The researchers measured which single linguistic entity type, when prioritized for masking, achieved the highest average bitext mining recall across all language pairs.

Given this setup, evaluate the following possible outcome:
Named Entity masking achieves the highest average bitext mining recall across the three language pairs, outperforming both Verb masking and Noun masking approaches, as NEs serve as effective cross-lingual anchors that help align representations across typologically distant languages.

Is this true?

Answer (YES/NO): YES